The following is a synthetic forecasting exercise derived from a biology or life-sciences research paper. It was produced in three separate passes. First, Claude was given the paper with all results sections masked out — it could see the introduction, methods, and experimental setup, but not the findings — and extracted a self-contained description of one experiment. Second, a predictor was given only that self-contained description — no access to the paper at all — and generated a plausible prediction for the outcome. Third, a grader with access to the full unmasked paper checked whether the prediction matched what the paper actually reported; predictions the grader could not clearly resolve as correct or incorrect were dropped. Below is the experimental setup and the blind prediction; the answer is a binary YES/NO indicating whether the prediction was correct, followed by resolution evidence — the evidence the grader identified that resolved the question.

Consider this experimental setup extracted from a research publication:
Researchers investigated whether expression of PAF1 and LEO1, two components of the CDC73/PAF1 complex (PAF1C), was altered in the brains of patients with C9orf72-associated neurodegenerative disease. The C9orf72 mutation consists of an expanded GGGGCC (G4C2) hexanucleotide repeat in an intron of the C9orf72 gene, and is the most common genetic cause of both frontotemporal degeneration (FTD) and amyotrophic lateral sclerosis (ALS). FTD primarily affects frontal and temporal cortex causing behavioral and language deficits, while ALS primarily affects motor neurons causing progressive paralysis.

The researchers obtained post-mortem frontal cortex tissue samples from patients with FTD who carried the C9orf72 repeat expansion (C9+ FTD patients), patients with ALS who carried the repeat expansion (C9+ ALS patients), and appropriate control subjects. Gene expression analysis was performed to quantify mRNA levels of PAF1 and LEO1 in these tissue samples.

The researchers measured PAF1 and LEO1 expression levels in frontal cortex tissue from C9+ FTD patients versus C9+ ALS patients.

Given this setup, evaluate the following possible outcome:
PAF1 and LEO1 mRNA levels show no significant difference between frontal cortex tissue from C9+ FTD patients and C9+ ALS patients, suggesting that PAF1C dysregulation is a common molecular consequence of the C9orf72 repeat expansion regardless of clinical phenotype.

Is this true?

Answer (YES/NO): NO